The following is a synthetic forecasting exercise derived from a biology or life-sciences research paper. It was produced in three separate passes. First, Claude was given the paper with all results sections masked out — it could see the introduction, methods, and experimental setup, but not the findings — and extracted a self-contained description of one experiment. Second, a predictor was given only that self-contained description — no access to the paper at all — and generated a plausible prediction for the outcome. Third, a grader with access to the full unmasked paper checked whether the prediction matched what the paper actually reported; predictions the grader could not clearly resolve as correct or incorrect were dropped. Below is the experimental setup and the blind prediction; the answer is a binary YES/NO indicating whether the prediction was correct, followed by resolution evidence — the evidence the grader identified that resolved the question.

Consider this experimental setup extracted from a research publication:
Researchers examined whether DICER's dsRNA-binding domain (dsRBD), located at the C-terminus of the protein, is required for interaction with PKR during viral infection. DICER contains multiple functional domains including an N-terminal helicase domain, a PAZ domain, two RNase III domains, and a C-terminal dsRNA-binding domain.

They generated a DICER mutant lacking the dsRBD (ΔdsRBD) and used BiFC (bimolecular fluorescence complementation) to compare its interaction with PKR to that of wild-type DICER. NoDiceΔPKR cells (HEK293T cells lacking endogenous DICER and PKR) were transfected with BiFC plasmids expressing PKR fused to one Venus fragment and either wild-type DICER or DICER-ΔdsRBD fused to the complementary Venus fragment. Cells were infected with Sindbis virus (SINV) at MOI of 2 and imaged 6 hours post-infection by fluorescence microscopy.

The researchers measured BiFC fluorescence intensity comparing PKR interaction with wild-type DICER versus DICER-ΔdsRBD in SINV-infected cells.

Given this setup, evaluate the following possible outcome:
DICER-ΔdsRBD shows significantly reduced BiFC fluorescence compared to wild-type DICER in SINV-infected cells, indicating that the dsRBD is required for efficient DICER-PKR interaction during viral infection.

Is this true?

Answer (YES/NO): NO